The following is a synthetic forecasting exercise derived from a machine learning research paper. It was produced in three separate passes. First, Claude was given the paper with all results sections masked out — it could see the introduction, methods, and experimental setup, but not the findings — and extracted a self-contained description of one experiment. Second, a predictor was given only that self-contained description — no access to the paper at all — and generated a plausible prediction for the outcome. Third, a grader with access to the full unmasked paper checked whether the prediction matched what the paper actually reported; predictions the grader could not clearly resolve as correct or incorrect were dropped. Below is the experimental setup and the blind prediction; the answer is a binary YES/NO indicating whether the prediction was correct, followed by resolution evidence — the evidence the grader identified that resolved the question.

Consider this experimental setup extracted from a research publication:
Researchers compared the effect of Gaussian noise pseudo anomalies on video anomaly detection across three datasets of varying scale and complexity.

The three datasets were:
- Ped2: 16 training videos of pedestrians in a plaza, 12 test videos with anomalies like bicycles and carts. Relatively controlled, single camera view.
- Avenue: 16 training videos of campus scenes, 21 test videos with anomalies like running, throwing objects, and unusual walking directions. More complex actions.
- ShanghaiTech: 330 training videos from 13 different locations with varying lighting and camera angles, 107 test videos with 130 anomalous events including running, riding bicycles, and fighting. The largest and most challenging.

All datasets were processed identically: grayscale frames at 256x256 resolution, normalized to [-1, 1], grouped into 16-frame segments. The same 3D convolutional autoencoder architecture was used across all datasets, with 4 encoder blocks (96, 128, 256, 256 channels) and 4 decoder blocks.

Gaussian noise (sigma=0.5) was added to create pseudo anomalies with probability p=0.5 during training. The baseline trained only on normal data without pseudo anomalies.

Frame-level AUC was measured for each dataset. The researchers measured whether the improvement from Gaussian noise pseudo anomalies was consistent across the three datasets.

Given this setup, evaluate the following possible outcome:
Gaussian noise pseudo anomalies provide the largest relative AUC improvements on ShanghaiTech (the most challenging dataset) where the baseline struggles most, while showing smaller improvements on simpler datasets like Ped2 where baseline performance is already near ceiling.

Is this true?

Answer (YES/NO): NO